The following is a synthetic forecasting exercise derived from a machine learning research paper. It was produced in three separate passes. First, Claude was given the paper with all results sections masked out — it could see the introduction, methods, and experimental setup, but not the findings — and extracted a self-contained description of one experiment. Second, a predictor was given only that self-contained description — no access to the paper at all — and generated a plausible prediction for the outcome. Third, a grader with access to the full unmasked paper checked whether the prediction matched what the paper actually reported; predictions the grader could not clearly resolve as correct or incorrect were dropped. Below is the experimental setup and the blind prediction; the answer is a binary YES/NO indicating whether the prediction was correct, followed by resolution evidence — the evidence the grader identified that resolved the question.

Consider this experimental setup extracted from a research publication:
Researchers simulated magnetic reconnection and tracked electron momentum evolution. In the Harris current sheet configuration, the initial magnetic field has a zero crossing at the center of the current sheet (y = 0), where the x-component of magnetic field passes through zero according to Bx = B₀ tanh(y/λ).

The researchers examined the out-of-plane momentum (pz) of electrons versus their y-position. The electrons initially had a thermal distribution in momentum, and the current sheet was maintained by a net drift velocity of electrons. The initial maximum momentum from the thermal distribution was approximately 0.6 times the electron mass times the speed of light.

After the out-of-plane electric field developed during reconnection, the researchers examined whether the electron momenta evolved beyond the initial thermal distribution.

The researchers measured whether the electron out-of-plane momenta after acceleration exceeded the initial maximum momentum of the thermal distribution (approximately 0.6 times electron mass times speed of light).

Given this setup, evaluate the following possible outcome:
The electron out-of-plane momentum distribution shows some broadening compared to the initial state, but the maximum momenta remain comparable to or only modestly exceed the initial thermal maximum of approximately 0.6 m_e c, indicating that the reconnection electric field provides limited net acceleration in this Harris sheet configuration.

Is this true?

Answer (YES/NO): NO